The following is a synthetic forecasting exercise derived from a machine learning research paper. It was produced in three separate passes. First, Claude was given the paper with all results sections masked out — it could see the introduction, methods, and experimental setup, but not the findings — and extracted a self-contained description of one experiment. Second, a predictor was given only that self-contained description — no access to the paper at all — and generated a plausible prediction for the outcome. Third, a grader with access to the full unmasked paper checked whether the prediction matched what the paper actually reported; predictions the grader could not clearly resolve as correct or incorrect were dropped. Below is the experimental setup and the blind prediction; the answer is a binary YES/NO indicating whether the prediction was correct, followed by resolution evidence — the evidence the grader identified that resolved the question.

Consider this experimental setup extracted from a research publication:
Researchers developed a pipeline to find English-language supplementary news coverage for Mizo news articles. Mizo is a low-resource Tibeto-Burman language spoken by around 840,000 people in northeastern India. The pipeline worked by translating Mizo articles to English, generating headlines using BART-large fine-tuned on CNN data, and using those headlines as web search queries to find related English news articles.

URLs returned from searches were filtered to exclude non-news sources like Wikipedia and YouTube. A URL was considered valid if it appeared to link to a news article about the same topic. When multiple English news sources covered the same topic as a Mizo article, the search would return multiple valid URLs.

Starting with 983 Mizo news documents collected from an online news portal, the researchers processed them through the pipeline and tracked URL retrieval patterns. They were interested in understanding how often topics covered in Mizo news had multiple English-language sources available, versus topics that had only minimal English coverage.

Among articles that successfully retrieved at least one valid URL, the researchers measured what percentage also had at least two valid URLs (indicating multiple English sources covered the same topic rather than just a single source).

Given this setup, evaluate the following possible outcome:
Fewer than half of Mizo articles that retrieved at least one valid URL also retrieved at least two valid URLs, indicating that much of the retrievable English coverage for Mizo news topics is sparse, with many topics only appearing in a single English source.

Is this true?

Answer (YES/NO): NO